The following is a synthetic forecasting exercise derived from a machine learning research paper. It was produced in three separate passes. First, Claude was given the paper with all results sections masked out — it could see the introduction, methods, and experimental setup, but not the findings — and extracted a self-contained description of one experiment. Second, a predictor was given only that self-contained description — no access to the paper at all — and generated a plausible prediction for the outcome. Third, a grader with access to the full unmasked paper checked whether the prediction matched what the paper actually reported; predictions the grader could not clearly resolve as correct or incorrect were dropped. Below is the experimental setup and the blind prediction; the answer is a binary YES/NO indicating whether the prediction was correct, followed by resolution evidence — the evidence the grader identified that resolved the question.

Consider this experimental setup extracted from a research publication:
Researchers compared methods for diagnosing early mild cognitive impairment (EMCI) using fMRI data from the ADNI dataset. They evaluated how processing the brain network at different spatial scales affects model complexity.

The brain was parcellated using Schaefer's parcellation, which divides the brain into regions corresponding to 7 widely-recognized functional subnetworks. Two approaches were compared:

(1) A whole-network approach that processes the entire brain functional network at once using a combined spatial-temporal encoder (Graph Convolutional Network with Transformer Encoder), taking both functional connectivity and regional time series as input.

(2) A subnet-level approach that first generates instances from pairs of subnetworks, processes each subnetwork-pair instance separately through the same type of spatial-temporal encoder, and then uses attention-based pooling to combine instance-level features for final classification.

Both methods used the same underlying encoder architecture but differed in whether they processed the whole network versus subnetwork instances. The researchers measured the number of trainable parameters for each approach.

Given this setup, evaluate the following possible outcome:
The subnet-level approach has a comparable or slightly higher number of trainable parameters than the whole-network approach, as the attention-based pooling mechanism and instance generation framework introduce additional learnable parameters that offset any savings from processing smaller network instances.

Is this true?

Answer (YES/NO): NO